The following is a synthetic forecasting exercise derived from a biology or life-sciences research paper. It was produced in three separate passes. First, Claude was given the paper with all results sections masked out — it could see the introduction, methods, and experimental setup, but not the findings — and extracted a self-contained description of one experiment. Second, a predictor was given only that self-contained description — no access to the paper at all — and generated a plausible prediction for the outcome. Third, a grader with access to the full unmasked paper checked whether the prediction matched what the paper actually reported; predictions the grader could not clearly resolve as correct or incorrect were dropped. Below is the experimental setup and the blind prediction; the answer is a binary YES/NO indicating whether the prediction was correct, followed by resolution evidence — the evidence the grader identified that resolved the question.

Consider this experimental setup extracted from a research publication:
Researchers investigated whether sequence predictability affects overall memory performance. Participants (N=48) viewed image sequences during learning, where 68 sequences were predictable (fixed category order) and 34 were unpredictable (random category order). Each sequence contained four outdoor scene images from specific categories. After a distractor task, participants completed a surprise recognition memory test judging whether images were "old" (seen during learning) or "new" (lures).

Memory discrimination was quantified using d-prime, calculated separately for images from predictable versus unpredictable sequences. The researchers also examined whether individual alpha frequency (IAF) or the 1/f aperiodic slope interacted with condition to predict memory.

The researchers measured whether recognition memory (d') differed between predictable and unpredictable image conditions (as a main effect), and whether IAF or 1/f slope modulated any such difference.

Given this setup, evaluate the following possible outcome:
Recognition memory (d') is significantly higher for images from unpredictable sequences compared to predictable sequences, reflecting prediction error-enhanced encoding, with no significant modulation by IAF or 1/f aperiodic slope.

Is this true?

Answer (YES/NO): NO